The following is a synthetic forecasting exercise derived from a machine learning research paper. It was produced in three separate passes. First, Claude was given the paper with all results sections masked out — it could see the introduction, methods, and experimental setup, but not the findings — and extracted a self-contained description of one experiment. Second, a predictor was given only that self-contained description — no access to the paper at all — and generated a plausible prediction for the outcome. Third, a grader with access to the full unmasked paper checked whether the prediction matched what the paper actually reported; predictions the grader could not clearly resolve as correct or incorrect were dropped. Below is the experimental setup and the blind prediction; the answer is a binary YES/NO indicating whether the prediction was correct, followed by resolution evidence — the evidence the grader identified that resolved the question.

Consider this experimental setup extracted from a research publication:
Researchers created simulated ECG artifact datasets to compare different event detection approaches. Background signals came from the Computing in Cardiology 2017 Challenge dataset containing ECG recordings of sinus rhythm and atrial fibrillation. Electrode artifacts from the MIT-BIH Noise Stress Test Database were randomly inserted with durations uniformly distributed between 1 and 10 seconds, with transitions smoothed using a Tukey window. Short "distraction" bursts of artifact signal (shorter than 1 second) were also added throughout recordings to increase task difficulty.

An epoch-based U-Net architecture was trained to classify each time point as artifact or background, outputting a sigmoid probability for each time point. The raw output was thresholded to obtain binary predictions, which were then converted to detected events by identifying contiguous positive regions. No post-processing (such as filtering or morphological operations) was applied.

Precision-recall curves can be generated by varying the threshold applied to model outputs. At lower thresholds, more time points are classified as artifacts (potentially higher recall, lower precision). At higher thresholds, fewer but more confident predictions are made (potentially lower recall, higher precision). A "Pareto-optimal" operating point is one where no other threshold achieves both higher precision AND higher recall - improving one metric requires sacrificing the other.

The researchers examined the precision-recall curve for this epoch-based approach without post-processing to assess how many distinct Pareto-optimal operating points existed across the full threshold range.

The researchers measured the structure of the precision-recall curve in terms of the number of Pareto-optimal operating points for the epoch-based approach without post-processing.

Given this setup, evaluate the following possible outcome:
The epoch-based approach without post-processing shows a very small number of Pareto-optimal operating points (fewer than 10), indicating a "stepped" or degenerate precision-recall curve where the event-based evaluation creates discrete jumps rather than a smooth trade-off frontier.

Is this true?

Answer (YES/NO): NO